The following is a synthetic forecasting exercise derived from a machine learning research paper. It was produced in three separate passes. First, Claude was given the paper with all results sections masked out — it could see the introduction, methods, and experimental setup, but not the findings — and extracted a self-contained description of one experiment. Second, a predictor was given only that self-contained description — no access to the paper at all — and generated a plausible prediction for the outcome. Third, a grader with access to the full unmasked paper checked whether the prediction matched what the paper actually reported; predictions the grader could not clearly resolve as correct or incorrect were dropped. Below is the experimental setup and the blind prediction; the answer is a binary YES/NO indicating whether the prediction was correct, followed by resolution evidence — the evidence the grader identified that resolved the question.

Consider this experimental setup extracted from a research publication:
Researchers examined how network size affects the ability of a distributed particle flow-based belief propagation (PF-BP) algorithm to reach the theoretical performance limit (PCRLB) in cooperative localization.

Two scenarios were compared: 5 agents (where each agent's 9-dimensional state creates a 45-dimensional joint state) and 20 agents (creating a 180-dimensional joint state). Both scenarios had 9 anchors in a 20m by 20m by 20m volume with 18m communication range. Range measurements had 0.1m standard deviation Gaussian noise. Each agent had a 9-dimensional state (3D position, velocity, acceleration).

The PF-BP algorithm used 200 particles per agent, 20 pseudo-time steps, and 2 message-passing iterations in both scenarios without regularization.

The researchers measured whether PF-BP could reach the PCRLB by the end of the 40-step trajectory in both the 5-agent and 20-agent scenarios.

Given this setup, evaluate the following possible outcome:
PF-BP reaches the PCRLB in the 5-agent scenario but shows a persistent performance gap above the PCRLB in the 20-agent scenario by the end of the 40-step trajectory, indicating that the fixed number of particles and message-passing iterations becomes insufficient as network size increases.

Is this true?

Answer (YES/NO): YES